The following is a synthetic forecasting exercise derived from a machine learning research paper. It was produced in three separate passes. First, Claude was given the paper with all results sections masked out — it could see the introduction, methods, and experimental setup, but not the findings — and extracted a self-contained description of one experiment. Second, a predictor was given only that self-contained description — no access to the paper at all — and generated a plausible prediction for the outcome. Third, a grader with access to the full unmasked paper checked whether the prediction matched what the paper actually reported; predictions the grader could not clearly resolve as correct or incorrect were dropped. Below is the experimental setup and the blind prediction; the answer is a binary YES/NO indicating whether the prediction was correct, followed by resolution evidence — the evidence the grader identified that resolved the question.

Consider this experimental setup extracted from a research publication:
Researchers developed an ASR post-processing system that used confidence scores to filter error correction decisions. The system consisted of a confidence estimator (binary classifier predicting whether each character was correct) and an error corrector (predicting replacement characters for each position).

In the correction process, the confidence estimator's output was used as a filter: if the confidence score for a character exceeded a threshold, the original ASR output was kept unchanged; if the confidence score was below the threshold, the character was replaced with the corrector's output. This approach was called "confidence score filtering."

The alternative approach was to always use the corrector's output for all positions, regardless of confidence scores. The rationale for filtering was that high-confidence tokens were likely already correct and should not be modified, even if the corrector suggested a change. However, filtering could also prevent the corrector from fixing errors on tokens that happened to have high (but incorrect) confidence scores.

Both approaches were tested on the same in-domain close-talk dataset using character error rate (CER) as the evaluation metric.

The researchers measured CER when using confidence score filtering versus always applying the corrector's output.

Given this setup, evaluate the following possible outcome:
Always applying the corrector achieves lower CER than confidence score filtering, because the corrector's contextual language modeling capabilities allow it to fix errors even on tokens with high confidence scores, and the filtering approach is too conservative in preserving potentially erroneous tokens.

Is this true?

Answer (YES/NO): NO